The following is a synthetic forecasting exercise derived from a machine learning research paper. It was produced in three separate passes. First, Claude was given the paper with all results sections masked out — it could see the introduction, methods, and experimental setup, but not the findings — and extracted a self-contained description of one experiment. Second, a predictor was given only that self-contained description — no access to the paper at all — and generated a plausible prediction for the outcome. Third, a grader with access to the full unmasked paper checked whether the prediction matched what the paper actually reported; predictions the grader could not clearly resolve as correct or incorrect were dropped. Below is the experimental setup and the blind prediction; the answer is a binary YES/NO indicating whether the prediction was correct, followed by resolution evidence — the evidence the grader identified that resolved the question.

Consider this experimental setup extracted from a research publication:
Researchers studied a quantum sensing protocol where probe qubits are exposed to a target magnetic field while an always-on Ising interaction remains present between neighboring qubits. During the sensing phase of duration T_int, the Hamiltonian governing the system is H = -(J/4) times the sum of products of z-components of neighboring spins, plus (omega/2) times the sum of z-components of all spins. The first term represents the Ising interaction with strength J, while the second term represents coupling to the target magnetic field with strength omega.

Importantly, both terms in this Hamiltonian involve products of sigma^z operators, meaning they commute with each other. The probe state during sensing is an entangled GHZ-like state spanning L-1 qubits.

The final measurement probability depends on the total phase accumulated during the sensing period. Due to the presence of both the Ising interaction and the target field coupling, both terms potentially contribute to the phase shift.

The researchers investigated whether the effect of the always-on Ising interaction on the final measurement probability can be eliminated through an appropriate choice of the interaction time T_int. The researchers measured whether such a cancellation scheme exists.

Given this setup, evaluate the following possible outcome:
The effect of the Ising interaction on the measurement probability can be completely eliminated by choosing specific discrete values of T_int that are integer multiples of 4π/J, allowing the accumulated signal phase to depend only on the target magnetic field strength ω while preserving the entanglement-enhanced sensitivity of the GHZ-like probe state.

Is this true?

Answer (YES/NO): YES